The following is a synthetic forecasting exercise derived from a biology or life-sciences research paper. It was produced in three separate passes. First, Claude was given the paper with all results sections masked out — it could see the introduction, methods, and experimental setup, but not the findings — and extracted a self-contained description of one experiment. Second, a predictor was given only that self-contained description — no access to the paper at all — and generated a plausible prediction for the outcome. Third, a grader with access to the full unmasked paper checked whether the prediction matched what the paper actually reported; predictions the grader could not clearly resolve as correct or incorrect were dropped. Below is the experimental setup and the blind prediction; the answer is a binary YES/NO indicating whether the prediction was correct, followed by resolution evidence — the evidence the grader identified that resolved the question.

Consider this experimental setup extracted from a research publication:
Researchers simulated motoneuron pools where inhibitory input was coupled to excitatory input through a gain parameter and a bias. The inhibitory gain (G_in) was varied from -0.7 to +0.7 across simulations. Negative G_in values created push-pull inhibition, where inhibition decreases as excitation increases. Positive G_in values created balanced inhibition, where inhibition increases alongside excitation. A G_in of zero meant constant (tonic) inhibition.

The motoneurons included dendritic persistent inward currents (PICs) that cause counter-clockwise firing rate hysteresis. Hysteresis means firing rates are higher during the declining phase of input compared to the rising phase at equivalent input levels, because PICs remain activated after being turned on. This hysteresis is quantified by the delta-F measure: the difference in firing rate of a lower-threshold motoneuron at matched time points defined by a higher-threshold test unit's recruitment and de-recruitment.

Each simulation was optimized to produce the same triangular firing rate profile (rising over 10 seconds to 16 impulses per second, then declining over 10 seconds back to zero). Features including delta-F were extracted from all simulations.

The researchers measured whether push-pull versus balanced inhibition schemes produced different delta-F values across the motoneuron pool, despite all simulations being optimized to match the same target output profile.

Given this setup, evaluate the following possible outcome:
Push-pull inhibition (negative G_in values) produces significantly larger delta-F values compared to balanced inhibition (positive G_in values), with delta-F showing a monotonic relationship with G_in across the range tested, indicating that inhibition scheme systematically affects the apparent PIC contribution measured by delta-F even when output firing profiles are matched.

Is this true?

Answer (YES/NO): NO